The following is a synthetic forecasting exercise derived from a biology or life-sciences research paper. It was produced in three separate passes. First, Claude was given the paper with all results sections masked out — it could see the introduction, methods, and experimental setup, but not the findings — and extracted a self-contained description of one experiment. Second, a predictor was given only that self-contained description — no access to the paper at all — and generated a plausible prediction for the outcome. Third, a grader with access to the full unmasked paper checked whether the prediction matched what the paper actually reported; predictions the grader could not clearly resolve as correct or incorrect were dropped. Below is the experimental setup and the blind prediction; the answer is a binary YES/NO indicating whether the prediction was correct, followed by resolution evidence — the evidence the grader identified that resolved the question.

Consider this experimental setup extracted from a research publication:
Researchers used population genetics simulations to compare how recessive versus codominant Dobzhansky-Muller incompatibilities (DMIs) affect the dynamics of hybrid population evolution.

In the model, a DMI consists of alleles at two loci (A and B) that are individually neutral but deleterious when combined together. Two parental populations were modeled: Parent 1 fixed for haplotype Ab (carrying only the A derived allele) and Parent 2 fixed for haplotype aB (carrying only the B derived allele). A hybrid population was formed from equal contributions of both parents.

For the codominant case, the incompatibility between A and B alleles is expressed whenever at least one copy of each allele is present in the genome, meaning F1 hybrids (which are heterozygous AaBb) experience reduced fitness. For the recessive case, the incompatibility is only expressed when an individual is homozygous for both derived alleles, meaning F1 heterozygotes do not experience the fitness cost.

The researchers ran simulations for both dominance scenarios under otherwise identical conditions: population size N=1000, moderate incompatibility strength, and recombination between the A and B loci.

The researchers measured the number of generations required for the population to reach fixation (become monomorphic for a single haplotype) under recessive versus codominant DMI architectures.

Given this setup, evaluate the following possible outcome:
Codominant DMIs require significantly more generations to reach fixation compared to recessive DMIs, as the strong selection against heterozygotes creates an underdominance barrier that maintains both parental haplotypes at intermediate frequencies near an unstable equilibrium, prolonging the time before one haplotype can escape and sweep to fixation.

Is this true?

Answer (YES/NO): NO